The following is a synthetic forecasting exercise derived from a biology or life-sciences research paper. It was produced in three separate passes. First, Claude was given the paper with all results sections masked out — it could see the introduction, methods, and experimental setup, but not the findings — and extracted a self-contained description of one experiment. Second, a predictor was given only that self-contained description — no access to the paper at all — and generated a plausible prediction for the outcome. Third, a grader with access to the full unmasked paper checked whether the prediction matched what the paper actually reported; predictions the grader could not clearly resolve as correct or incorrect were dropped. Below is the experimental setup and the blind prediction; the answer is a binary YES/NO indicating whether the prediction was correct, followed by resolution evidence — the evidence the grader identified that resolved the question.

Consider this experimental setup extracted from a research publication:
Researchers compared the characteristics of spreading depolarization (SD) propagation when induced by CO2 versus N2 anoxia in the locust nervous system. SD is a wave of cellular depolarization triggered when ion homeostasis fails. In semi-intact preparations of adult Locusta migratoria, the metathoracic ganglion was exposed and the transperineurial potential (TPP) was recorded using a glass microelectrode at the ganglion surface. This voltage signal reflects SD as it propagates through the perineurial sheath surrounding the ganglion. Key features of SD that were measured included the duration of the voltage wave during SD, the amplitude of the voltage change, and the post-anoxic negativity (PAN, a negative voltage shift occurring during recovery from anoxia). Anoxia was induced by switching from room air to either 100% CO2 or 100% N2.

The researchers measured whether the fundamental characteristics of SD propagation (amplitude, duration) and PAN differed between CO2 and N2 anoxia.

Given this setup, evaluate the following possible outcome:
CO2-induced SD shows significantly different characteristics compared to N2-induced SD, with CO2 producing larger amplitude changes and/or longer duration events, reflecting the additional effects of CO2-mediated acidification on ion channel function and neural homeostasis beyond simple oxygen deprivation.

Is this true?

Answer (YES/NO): NO